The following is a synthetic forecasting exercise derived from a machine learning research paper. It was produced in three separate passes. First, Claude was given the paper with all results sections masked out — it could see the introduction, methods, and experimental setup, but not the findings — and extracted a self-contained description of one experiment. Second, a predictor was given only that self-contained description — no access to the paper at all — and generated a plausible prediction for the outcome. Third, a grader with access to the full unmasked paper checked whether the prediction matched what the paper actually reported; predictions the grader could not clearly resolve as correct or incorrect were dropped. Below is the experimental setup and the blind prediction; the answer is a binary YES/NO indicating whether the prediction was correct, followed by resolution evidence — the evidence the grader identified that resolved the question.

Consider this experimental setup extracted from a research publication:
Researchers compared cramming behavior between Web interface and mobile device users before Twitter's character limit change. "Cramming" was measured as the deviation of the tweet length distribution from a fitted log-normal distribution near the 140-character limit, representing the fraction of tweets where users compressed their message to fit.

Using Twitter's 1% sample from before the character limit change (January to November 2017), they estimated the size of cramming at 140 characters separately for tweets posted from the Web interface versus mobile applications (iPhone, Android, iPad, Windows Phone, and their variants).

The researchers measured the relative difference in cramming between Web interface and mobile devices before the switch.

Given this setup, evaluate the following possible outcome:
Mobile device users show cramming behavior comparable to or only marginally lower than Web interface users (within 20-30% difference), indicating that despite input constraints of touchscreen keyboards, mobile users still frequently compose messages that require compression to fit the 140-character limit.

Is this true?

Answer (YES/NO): NO